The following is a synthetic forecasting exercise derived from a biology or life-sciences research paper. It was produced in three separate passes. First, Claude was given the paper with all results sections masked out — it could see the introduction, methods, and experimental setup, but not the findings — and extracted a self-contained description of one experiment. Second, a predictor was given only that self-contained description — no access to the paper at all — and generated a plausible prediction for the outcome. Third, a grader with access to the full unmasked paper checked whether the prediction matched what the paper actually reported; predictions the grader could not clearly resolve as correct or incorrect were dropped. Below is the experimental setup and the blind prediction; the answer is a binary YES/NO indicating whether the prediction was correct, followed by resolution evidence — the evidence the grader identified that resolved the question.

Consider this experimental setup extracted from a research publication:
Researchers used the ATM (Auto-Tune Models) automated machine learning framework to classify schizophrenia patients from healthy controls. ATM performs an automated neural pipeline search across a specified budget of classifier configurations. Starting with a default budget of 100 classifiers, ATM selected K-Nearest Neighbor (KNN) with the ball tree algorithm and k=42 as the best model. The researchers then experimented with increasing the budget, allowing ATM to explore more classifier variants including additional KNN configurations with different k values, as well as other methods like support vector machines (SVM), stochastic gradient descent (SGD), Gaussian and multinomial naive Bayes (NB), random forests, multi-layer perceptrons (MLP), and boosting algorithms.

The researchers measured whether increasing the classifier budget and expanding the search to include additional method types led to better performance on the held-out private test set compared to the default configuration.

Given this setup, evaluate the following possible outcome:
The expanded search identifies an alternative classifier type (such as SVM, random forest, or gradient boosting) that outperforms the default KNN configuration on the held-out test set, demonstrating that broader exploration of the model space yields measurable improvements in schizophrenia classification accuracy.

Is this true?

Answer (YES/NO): NO